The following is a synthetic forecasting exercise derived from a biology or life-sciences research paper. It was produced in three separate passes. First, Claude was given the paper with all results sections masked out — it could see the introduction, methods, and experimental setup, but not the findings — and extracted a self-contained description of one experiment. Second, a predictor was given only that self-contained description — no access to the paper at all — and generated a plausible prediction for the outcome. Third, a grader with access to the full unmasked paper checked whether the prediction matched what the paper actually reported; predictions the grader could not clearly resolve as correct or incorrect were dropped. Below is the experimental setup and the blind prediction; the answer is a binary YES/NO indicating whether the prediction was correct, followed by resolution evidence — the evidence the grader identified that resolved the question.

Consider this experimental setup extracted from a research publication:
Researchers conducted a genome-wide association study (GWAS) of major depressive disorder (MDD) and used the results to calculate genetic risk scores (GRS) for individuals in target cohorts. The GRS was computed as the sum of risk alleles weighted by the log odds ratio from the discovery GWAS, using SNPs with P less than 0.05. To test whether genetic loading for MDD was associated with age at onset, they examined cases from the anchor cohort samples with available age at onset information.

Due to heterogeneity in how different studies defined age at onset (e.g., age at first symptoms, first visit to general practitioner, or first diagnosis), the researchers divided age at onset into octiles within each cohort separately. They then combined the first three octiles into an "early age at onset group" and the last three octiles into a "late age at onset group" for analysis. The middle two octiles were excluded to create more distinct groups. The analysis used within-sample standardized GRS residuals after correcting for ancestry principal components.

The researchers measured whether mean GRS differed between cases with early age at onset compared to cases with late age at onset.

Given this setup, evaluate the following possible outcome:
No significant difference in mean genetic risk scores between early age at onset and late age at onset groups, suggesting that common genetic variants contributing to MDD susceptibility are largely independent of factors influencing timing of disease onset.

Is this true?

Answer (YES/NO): NO